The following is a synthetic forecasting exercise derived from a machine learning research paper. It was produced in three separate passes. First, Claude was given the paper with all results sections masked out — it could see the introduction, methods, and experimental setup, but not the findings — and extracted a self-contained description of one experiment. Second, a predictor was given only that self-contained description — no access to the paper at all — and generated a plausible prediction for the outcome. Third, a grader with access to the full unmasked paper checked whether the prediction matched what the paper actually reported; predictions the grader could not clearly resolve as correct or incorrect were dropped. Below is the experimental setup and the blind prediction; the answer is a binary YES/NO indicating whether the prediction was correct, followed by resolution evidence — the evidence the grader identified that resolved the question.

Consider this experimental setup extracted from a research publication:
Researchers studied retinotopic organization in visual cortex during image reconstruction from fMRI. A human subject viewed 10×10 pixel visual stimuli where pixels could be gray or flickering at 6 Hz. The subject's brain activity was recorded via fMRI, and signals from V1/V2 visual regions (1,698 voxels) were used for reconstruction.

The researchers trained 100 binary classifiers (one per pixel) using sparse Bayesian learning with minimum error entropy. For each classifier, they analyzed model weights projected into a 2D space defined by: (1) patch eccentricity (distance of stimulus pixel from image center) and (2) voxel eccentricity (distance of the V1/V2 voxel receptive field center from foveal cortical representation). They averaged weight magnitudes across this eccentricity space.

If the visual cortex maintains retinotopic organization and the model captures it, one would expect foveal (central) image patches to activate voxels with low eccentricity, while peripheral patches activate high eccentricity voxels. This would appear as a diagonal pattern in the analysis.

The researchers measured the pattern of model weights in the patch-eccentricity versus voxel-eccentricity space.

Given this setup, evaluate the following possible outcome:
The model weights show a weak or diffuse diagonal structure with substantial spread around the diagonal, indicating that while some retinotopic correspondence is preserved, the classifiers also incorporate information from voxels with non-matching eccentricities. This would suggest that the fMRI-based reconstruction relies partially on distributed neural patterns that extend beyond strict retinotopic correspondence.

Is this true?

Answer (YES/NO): NO